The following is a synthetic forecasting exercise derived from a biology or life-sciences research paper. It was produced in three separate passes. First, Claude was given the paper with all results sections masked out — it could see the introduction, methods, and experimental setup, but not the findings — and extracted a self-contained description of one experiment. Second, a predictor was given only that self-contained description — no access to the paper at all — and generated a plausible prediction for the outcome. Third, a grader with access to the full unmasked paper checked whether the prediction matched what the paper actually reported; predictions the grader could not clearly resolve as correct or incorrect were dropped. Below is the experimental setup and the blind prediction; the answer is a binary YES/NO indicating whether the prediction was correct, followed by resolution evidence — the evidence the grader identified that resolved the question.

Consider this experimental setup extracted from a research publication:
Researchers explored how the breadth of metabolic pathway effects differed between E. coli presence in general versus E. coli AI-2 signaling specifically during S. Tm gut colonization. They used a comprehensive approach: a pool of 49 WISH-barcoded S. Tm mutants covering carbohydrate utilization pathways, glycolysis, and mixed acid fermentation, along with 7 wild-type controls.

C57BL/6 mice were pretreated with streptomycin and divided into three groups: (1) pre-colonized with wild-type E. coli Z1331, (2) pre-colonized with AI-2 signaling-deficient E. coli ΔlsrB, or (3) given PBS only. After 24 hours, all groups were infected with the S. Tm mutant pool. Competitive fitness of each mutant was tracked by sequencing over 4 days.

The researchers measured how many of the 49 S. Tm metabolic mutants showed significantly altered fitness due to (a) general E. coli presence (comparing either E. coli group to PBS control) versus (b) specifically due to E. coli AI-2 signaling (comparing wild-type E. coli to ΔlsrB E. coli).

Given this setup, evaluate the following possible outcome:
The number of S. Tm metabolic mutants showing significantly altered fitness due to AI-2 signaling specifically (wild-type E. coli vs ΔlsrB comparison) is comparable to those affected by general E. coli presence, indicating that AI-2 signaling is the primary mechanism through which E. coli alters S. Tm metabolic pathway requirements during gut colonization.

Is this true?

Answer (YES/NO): NO